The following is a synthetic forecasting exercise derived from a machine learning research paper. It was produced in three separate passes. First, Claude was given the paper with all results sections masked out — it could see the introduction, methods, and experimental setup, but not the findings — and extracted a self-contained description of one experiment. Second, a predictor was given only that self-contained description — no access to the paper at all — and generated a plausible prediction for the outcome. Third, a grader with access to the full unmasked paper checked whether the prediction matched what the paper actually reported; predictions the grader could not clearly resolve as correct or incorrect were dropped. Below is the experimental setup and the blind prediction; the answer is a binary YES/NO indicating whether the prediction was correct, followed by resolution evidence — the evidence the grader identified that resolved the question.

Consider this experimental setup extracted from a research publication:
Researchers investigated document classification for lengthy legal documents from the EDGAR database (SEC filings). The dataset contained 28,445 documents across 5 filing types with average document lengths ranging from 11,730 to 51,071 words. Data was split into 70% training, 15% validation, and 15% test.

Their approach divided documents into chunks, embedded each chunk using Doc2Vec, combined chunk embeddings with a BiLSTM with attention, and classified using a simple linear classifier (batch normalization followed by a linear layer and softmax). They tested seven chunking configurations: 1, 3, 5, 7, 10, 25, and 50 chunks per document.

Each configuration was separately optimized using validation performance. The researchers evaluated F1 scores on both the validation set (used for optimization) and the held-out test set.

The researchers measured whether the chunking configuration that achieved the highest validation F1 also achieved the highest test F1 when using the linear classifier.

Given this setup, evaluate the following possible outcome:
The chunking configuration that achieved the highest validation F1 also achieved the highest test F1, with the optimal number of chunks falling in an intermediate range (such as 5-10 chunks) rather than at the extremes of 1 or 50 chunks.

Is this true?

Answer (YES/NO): NO